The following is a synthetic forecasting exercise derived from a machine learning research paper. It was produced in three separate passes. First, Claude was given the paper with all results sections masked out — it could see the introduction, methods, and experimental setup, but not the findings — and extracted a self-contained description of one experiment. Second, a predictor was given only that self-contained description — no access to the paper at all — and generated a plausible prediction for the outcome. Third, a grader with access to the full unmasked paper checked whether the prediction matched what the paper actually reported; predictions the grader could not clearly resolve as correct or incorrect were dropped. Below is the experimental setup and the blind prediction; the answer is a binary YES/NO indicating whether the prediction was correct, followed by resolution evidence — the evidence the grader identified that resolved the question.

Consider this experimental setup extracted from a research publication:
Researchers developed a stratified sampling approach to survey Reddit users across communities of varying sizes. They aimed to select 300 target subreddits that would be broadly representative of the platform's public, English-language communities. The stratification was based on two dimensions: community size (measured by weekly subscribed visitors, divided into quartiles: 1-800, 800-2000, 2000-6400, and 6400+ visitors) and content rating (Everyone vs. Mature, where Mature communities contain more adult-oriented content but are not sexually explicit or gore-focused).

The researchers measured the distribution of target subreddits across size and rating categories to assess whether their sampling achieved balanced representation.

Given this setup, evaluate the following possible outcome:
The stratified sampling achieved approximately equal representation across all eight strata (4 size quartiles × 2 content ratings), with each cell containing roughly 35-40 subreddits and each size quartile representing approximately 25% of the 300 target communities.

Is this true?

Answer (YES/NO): NO